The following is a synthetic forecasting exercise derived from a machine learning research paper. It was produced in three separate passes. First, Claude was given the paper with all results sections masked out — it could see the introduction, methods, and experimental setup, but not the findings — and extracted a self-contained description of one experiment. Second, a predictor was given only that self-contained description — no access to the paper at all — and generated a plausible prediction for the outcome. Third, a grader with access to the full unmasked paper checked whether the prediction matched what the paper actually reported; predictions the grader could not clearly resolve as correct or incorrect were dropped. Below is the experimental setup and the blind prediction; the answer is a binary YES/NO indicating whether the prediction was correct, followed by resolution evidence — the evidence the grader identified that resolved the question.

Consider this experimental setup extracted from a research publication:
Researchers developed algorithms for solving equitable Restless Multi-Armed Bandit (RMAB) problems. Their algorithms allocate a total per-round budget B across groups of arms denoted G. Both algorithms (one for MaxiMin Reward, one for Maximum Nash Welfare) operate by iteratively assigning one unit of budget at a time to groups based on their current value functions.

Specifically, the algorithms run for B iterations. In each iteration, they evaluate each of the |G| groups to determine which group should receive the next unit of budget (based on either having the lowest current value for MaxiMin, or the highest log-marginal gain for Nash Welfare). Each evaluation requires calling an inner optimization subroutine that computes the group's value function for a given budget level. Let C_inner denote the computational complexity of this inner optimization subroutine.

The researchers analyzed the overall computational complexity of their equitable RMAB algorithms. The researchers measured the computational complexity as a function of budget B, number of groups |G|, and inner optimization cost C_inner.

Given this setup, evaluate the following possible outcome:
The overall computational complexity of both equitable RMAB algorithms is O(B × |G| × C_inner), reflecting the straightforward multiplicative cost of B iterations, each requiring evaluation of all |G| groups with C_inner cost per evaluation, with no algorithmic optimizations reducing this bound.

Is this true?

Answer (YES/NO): YES